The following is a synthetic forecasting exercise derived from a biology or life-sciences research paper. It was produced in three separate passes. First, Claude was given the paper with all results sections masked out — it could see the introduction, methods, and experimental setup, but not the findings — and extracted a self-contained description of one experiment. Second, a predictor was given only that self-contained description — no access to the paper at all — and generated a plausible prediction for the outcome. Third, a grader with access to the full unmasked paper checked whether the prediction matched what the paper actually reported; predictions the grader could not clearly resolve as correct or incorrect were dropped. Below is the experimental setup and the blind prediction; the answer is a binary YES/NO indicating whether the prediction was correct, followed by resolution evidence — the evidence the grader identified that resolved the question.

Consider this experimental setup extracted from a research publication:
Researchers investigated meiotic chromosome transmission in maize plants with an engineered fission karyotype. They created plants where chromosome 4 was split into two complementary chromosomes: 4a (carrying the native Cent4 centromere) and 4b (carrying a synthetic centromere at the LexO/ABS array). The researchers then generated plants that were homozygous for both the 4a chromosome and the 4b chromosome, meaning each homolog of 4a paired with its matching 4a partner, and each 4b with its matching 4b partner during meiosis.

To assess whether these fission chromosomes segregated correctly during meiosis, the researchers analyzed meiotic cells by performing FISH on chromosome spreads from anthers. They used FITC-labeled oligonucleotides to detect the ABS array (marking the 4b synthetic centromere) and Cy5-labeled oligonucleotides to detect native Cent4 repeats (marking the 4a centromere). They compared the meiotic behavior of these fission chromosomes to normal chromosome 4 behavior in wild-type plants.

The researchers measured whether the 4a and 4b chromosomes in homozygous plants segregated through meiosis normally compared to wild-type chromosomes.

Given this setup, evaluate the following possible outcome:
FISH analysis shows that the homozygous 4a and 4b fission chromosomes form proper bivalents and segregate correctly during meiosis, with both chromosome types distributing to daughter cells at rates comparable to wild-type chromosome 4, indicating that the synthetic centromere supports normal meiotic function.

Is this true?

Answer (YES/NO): YES